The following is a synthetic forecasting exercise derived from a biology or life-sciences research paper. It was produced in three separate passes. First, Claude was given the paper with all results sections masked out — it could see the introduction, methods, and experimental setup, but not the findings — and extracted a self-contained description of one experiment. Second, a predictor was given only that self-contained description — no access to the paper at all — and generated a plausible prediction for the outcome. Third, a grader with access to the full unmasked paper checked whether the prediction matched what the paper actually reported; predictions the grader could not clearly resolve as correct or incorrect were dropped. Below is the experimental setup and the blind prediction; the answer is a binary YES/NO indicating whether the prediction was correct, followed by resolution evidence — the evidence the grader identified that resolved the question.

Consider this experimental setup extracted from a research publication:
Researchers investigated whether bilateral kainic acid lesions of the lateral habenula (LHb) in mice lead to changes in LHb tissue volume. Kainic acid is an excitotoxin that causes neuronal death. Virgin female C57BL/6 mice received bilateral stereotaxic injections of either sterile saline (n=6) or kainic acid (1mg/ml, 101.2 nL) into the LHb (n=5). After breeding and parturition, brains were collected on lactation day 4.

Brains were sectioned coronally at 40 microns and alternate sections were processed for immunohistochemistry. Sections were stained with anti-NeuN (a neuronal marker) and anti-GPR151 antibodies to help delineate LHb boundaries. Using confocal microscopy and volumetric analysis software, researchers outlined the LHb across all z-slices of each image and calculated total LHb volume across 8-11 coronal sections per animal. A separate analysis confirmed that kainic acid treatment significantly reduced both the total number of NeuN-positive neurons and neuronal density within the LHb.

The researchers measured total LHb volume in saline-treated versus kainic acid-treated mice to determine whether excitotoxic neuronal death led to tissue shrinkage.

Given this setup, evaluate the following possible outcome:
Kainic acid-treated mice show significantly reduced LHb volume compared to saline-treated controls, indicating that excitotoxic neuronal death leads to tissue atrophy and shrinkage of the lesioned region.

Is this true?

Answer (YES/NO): NO